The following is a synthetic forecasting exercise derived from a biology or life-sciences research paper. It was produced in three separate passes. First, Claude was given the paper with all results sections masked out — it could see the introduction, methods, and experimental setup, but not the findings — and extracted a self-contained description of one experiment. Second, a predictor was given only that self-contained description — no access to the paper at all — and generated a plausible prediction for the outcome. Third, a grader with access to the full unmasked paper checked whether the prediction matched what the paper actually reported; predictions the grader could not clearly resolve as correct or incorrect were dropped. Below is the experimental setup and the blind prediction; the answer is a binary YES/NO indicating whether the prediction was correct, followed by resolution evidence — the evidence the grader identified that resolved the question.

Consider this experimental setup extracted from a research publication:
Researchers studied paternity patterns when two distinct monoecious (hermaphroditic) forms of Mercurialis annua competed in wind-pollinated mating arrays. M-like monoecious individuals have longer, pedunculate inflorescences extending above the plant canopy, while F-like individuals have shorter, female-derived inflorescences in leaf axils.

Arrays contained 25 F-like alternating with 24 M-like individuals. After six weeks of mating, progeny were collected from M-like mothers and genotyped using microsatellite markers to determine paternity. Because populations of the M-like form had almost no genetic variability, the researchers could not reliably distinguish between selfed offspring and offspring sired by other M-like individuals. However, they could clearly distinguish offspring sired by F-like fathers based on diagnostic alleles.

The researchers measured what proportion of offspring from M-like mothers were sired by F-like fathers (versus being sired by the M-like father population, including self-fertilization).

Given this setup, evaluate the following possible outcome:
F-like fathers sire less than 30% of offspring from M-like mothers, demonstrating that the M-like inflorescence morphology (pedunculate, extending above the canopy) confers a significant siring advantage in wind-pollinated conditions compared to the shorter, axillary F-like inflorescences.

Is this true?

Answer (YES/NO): YES